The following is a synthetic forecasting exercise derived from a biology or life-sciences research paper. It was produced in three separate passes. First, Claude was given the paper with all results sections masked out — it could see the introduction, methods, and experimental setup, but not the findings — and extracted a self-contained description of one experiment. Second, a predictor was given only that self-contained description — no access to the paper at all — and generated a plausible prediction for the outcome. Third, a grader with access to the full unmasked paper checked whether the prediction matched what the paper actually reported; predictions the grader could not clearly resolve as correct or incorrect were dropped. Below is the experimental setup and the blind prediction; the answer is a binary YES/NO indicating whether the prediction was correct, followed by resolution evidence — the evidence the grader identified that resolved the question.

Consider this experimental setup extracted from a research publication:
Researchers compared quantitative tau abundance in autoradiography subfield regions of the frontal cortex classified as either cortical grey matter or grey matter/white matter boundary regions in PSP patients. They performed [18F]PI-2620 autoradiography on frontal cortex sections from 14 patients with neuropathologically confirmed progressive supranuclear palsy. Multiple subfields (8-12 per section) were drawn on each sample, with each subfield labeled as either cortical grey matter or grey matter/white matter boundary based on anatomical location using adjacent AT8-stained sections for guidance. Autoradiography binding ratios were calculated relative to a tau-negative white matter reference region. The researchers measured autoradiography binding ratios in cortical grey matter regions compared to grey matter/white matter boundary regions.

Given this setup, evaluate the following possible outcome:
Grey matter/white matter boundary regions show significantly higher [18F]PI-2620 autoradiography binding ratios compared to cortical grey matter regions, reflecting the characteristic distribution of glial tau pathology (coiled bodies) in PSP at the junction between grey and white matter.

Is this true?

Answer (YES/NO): YES